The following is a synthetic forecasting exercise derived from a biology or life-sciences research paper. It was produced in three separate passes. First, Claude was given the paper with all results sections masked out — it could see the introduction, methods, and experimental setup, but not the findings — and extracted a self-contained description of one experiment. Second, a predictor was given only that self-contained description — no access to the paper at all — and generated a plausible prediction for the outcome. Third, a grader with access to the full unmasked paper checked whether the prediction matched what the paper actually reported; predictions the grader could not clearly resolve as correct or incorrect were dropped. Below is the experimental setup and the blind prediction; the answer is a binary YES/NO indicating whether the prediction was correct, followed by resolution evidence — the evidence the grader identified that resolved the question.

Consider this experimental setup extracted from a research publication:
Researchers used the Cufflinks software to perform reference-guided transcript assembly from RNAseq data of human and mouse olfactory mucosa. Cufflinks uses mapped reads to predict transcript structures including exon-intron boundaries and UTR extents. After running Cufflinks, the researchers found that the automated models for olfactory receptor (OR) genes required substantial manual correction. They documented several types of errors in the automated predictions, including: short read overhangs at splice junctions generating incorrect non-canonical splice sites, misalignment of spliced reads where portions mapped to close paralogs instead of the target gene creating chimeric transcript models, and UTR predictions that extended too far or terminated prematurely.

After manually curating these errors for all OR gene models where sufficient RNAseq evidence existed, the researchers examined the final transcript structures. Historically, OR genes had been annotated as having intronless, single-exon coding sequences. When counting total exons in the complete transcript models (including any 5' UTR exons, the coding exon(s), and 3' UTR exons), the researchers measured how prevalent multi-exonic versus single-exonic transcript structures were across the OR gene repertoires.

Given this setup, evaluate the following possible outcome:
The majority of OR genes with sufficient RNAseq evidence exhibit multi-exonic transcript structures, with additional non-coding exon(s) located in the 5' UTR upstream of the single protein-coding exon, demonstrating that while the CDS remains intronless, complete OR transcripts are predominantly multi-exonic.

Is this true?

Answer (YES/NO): NO